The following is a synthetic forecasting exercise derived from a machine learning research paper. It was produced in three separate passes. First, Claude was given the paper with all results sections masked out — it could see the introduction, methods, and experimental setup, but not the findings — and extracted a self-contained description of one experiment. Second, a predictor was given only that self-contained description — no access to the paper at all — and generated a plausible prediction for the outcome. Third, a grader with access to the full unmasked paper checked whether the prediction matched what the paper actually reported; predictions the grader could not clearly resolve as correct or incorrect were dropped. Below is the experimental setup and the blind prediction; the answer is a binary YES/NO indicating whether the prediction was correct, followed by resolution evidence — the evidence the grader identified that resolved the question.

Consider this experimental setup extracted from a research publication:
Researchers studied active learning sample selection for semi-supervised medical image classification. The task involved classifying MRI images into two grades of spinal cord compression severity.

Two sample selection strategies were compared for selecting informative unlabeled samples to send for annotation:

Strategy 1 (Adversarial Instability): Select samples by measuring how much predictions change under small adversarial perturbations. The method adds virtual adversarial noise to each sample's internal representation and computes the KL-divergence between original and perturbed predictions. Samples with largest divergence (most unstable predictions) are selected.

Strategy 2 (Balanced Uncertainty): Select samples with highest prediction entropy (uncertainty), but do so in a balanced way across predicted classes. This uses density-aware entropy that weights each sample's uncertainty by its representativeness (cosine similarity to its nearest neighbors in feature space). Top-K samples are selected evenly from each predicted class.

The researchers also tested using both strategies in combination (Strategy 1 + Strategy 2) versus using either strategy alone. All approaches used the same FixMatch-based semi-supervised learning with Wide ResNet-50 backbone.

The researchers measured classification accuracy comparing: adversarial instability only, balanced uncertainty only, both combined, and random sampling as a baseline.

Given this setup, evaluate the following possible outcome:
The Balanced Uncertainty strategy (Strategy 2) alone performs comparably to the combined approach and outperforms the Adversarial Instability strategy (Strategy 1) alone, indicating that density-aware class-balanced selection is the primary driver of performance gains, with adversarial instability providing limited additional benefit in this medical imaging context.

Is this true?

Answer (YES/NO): NO